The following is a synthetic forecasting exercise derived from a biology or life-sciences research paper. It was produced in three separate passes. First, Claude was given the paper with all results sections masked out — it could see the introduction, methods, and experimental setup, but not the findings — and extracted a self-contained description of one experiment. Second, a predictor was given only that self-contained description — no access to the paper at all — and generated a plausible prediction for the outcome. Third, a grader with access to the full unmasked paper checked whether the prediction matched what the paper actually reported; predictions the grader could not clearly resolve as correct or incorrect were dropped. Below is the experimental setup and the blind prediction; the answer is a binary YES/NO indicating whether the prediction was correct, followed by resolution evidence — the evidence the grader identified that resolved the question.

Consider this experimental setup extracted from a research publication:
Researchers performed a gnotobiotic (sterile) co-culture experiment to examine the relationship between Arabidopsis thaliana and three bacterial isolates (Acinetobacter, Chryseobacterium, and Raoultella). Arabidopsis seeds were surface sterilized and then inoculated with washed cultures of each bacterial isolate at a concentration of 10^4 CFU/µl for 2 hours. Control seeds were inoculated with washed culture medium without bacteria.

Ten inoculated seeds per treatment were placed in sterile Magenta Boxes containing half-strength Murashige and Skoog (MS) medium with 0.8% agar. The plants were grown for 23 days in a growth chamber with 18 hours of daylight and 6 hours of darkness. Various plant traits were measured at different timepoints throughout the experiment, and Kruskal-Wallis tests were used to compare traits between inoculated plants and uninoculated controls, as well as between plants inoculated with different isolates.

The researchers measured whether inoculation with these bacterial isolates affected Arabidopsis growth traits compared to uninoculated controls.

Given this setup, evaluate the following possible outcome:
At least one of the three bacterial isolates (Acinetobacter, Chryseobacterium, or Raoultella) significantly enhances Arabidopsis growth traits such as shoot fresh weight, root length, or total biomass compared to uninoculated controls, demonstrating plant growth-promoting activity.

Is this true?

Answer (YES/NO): NO